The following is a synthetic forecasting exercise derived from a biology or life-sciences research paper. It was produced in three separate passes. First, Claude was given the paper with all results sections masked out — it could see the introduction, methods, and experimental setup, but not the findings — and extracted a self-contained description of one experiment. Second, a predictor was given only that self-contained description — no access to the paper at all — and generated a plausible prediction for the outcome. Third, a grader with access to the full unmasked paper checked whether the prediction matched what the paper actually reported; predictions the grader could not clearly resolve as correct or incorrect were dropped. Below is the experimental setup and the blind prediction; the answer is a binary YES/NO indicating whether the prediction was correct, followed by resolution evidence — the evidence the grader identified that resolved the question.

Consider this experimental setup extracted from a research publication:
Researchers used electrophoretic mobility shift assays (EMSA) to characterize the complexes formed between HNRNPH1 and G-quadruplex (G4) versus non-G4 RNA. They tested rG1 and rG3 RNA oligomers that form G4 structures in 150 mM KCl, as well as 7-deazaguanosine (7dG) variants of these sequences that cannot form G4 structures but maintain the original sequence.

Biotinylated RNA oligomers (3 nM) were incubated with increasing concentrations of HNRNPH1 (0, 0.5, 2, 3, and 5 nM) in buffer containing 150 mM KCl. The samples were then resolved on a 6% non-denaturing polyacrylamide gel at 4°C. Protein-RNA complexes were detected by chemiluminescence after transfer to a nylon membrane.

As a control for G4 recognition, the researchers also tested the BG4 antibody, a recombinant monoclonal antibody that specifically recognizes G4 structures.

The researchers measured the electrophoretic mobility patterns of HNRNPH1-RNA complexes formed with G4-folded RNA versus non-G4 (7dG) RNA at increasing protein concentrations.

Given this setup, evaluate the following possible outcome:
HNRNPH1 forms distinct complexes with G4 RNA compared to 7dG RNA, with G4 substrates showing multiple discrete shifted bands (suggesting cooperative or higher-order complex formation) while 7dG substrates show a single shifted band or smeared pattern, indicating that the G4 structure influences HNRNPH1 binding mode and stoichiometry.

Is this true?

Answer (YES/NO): NO